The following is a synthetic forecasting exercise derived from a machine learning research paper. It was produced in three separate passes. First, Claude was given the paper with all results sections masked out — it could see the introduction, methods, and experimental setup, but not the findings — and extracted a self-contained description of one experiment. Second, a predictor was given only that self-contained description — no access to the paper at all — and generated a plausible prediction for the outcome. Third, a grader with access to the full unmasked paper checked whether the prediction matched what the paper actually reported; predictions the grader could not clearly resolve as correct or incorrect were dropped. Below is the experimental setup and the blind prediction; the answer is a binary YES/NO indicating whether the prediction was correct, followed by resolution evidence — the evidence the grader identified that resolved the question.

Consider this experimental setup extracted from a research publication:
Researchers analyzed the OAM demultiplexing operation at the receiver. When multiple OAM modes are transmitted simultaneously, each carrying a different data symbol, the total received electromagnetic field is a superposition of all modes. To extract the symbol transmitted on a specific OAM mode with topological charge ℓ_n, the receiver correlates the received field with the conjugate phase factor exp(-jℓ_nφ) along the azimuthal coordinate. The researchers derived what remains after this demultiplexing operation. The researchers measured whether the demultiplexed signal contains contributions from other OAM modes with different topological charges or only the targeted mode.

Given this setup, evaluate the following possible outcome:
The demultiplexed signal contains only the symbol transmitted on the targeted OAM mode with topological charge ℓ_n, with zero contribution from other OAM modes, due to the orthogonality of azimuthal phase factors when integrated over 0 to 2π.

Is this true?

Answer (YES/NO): YES